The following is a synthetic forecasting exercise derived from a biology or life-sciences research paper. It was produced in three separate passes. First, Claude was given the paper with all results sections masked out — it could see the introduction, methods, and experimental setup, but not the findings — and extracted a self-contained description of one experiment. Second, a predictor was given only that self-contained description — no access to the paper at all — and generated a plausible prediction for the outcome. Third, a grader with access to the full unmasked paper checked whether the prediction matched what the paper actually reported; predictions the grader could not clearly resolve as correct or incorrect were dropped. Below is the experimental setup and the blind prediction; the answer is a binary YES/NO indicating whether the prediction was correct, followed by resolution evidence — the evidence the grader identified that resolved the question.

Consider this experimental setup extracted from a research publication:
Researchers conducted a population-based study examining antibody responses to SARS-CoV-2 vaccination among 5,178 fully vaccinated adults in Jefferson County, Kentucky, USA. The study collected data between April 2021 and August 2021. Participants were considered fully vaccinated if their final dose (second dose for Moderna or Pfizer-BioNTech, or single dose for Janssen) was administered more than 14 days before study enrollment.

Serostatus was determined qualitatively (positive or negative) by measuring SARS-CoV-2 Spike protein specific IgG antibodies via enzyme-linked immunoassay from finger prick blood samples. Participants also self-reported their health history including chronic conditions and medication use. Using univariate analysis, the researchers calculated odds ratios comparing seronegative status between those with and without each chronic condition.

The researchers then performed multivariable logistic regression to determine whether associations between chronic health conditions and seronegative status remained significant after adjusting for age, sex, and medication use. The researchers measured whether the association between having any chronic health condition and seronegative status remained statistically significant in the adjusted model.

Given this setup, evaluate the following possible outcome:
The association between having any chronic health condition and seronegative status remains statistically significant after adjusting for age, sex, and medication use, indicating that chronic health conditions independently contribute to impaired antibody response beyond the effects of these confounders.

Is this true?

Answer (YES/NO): YES